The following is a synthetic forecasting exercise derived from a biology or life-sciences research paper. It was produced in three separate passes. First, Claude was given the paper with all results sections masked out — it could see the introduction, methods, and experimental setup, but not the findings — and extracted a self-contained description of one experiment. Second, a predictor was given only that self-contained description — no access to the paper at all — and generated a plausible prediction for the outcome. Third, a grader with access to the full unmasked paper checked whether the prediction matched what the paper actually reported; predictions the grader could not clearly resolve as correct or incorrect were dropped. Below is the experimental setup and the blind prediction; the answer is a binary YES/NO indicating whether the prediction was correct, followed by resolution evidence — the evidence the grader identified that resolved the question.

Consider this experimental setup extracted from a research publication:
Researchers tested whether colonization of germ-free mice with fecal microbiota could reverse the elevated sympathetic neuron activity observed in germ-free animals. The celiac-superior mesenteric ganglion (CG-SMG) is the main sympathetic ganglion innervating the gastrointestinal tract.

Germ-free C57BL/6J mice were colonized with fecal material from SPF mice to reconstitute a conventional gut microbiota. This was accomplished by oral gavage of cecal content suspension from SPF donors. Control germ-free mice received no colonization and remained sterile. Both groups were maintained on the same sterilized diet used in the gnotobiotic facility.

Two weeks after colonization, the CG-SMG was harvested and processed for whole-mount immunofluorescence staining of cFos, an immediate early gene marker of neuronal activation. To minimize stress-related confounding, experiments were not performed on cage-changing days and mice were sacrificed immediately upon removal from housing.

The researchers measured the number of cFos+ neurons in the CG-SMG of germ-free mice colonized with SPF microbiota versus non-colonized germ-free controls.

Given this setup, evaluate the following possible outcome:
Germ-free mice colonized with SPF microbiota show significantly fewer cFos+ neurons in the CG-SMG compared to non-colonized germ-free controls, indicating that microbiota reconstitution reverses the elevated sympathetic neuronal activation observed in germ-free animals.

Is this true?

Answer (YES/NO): YES